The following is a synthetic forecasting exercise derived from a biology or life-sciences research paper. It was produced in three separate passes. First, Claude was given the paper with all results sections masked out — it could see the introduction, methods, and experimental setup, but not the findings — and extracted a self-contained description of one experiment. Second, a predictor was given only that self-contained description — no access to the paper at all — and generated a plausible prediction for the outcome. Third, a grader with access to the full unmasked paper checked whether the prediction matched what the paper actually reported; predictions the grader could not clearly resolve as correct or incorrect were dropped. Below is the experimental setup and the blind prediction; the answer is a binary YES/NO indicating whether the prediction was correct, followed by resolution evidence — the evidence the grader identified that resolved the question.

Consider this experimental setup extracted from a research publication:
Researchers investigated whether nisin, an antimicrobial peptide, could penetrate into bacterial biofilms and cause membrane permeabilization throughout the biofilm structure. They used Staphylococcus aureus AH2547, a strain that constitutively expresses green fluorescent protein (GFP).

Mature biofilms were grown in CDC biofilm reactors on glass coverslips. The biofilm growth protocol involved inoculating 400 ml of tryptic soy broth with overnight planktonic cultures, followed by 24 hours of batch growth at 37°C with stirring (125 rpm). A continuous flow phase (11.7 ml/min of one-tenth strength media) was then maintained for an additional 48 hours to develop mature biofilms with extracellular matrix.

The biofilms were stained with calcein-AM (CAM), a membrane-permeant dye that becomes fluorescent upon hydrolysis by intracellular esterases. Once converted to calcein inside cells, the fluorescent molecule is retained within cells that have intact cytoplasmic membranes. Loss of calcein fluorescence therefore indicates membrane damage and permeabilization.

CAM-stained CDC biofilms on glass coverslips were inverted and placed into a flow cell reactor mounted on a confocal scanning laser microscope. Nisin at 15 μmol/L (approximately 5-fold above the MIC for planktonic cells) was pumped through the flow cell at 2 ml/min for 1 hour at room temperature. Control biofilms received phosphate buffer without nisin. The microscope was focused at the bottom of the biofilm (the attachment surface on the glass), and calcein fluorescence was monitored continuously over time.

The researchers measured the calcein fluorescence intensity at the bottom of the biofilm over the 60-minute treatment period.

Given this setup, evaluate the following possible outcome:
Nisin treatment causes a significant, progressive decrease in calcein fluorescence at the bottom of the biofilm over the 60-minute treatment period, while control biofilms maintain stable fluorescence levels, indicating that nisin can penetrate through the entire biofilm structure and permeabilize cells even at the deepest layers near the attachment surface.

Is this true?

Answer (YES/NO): NO